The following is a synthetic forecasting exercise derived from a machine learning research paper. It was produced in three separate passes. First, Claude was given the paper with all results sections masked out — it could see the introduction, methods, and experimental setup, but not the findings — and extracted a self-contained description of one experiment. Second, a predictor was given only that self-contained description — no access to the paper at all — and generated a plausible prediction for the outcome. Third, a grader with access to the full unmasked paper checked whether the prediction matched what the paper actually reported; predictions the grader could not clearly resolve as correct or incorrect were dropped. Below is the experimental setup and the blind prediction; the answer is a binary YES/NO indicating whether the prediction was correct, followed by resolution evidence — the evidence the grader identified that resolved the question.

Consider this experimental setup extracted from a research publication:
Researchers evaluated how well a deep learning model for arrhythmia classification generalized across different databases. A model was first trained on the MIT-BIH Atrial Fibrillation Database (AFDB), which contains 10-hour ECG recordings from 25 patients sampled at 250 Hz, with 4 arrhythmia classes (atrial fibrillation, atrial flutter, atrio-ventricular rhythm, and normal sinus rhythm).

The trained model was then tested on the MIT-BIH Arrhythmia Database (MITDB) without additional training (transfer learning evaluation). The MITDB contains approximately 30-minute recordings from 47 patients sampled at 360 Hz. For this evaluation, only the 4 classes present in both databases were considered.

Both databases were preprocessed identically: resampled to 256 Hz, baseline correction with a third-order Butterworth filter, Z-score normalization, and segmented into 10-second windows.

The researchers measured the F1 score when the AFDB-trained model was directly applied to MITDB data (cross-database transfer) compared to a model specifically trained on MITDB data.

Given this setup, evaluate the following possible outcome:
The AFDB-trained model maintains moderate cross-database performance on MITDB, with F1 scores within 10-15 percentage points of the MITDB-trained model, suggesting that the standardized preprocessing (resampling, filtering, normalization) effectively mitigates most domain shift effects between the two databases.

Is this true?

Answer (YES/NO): NO